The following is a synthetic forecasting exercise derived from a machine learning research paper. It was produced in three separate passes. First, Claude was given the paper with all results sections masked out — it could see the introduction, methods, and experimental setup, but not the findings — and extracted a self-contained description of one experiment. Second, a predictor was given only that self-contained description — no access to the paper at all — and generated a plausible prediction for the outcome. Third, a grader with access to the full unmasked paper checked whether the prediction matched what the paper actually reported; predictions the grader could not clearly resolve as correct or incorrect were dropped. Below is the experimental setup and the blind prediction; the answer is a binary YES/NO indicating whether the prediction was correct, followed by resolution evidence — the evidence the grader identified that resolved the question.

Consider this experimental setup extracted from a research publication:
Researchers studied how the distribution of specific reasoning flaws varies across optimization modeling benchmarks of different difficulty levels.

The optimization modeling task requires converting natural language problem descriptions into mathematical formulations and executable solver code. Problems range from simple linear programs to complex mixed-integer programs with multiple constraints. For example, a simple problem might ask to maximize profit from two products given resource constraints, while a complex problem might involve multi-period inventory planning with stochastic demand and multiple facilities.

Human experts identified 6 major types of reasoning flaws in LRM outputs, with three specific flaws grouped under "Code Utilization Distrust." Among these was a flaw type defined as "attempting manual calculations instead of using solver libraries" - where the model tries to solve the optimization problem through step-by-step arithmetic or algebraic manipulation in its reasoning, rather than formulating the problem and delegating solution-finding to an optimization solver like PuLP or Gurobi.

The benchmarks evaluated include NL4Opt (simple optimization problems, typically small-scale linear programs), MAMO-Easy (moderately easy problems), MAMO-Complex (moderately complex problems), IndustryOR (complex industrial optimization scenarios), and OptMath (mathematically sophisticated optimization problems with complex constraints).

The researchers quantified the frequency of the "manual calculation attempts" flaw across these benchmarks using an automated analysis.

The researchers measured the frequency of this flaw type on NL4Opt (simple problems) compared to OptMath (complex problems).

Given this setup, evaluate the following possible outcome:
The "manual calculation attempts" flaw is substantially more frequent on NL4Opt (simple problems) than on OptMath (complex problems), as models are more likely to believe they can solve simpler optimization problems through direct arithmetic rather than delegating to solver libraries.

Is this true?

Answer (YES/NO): YES